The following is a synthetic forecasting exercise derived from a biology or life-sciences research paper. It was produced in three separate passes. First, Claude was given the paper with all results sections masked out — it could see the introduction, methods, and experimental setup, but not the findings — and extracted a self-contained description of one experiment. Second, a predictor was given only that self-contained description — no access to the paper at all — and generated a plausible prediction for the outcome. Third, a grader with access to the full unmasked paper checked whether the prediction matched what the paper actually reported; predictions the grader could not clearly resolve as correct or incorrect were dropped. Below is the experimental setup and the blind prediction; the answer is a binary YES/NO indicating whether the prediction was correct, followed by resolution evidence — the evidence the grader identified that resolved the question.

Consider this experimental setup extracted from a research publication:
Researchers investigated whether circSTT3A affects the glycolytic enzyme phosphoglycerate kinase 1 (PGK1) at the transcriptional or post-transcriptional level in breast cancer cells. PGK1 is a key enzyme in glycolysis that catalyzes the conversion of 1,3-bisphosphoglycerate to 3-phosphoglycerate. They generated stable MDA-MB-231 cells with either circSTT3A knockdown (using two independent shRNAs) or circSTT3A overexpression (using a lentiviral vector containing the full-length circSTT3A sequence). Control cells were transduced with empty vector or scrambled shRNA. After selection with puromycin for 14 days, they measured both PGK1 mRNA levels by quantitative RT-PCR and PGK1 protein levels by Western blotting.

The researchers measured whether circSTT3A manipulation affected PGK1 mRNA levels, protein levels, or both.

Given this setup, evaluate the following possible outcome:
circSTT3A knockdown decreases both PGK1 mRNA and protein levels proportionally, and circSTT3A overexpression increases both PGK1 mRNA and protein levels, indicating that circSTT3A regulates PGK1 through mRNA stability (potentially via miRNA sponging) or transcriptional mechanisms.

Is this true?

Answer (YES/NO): NO